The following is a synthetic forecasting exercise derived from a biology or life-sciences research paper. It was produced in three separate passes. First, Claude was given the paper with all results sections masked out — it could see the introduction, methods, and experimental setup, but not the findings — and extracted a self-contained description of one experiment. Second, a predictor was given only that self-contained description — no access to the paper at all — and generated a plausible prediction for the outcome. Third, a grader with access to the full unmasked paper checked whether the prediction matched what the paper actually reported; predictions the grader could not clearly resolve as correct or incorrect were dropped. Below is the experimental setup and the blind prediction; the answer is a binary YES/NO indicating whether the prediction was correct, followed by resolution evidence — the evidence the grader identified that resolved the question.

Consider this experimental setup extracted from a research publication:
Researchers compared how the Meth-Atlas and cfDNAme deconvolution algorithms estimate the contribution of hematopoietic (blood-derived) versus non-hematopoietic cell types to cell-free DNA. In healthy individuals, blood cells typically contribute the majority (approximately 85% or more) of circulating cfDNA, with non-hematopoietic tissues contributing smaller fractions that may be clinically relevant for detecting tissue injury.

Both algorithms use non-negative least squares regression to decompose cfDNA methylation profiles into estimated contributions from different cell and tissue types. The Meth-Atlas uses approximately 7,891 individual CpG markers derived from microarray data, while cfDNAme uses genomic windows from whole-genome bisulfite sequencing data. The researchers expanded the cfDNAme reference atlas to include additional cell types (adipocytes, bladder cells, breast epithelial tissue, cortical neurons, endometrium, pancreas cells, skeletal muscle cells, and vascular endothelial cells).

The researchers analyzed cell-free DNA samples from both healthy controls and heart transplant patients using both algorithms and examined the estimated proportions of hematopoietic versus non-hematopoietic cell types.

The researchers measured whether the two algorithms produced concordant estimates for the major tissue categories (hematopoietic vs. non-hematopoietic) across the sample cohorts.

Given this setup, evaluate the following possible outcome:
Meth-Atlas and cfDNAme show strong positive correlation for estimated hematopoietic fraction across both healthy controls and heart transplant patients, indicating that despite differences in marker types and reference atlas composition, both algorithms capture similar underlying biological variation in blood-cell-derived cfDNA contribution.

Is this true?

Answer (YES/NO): YES